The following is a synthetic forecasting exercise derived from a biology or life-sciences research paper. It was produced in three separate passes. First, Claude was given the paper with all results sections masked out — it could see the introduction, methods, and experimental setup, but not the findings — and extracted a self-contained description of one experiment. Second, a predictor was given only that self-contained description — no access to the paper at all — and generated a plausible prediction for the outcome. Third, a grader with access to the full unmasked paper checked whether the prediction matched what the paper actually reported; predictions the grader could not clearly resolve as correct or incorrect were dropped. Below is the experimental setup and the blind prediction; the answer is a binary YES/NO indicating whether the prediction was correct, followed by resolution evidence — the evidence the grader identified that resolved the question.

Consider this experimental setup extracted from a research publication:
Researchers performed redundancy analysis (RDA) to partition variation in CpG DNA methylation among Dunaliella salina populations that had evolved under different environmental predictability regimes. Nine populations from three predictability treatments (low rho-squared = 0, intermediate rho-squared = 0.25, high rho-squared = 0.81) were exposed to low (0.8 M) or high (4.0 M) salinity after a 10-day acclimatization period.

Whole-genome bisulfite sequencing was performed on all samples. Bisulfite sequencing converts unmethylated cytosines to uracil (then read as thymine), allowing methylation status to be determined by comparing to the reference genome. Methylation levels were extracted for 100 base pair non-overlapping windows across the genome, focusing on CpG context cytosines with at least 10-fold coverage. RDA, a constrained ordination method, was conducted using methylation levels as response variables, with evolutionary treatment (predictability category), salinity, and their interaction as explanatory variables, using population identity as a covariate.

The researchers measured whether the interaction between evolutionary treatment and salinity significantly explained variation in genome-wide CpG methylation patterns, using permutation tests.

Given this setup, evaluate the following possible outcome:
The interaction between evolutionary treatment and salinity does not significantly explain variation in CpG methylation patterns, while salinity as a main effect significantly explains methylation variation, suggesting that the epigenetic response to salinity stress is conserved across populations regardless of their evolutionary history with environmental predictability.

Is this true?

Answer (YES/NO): NO